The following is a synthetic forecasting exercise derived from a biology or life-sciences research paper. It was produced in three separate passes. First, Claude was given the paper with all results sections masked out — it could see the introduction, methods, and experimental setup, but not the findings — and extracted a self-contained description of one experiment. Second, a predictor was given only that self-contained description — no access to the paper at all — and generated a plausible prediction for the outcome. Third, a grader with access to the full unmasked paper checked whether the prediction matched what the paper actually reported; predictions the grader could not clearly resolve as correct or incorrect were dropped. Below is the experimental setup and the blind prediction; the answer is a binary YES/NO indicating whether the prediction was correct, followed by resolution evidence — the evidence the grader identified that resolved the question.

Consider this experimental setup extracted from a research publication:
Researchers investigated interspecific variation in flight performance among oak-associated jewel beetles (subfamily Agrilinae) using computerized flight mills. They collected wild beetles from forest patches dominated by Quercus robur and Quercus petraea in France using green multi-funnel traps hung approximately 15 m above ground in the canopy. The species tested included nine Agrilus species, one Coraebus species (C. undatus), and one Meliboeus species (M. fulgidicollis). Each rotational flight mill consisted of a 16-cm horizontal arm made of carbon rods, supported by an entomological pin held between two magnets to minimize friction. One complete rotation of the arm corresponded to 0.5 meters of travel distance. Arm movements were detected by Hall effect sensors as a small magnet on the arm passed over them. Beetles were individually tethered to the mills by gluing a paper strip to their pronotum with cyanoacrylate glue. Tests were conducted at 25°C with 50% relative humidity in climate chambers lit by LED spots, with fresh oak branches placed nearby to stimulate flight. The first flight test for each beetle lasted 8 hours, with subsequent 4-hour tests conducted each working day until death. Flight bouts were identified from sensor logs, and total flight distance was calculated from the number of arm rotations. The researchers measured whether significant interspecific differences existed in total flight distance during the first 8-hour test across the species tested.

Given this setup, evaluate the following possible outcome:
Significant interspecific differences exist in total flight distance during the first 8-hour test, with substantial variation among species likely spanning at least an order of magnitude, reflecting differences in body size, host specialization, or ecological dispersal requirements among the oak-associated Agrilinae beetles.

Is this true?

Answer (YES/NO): NO